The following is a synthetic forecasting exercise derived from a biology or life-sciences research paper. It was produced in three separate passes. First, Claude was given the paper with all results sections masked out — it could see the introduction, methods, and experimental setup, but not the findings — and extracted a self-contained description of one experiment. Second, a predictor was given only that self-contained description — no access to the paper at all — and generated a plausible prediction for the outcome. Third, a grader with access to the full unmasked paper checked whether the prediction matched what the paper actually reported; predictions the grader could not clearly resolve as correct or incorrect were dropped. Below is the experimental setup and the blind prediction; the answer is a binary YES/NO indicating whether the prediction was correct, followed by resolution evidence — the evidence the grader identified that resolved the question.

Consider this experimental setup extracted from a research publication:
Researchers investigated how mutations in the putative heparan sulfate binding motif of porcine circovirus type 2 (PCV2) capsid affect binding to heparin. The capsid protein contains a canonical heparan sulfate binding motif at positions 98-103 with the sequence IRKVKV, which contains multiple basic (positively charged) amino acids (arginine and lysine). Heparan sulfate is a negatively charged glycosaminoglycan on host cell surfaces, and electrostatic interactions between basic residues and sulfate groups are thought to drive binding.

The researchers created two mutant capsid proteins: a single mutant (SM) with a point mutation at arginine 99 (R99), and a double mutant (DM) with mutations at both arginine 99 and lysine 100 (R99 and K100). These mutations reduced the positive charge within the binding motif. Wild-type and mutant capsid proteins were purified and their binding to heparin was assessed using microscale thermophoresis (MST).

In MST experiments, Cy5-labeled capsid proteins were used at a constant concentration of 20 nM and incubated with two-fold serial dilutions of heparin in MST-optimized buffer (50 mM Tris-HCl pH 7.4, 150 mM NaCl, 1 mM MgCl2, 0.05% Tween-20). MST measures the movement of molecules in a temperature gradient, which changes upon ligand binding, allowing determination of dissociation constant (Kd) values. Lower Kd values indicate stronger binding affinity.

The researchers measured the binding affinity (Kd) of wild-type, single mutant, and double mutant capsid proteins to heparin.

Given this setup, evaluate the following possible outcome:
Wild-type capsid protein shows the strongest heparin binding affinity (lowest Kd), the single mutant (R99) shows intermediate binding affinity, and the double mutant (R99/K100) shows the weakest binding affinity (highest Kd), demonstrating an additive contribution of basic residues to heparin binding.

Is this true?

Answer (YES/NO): NO